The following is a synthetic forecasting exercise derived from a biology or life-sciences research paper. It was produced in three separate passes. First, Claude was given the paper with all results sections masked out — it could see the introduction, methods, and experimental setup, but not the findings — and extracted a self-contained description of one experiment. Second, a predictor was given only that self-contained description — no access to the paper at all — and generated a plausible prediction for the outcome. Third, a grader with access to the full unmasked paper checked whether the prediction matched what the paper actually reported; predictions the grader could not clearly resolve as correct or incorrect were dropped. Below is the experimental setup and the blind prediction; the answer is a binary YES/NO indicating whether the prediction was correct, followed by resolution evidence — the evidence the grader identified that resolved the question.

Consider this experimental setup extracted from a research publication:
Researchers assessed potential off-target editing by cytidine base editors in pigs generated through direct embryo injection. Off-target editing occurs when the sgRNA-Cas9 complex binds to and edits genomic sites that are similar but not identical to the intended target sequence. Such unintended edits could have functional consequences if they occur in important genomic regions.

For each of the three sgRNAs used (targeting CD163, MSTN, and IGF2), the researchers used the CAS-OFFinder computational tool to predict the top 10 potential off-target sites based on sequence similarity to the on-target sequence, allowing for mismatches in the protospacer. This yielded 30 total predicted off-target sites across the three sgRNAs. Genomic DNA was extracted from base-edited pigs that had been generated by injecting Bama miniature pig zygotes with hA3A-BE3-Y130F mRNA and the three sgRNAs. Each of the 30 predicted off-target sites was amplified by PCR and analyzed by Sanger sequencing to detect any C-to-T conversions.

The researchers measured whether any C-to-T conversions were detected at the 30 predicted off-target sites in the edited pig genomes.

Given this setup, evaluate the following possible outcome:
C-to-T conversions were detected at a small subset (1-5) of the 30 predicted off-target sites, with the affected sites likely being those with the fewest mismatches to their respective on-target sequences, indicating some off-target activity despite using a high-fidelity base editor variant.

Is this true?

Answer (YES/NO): NO